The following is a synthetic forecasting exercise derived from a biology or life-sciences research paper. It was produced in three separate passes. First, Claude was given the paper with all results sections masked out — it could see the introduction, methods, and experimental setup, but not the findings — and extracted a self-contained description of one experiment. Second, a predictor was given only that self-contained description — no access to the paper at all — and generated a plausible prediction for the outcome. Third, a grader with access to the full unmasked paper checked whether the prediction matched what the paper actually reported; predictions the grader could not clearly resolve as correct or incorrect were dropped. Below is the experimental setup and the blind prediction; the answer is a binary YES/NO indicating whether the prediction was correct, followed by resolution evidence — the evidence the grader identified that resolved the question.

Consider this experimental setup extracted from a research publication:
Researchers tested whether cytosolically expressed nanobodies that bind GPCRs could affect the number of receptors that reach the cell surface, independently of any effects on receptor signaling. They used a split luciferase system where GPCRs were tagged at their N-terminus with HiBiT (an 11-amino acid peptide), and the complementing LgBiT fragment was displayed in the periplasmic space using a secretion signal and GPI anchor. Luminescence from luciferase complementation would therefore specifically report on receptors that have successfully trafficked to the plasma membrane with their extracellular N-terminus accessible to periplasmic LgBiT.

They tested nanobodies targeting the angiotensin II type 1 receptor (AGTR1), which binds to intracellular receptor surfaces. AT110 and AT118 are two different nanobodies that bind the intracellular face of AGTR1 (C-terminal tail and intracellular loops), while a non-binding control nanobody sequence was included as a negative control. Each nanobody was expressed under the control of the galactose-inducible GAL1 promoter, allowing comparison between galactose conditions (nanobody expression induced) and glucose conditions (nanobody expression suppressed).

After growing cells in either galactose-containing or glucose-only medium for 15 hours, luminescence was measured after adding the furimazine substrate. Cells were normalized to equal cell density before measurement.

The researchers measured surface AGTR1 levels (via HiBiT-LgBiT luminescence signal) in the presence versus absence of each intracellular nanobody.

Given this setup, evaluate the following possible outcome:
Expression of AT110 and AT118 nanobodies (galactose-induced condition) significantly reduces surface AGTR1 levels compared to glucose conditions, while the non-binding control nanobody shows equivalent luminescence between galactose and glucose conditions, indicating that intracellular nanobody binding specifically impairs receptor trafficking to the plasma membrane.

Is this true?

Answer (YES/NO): NO